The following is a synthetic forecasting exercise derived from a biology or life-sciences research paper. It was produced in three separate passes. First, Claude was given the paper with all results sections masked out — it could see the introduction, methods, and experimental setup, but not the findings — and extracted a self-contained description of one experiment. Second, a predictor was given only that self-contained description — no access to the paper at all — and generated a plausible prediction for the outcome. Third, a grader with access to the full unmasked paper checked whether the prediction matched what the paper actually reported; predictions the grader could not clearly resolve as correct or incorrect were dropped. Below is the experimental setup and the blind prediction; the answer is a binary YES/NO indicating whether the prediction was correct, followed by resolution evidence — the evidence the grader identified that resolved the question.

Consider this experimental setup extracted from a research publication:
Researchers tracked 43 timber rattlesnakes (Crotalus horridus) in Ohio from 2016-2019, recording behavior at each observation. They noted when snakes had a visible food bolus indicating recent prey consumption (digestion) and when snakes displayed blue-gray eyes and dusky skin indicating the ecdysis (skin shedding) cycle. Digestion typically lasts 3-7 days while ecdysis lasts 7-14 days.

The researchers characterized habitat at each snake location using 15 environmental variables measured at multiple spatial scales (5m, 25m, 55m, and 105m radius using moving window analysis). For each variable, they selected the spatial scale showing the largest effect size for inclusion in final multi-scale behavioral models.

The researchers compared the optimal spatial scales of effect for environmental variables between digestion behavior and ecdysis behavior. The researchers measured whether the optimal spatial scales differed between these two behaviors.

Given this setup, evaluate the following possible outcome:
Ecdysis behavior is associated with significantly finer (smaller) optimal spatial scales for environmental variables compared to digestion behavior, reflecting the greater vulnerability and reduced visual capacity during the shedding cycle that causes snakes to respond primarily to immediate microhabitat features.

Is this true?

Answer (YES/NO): NO